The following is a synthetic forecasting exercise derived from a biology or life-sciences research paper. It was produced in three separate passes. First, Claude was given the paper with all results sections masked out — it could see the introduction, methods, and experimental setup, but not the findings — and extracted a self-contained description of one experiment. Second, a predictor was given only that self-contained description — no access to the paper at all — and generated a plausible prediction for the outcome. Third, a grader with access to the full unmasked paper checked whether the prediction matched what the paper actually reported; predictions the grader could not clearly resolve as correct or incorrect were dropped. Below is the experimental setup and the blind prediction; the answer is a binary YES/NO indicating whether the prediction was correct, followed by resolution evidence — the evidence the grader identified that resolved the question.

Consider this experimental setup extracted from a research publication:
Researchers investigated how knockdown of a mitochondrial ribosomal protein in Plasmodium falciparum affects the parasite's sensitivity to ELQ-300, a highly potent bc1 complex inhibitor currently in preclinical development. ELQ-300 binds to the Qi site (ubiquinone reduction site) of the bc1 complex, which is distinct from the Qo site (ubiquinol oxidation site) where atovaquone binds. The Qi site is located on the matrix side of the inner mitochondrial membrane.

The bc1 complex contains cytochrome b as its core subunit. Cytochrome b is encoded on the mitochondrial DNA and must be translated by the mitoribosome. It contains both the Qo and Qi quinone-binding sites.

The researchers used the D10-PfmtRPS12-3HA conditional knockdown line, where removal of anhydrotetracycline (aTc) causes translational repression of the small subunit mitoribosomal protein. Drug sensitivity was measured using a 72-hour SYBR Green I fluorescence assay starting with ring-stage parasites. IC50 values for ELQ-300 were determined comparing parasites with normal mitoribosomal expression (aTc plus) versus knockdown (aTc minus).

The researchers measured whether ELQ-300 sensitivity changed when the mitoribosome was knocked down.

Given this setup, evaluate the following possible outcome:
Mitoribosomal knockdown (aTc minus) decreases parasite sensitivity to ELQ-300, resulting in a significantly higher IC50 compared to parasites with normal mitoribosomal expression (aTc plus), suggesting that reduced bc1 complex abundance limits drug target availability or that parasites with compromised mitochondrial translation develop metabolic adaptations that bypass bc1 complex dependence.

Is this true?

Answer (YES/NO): NO